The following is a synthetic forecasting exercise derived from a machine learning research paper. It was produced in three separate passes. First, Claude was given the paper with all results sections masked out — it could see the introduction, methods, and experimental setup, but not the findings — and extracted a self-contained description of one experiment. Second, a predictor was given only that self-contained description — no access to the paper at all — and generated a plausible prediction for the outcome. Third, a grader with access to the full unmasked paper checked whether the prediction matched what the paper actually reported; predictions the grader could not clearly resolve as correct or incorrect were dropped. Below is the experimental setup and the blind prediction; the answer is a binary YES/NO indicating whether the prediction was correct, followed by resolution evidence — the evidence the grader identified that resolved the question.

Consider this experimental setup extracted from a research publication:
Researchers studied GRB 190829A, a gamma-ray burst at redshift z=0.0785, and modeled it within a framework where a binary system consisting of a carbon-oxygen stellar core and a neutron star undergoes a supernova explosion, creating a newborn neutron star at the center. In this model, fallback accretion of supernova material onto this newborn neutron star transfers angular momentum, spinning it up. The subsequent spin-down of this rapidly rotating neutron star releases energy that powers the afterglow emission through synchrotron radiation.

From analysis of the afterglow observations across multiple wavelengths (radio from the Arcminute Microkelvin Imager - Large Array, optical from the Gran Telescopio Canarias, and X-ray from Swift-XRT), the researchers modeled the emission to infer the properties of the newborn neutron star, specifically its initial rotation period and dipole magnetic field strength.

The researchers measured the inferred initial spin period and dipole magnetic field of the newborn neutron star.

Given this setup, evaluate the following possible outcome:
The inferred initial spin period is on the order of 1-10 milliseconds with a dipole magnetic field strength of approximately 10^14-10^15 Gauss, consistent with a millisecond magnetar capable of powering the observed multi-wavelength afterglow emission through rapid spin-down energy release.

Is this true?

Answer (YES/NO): NO